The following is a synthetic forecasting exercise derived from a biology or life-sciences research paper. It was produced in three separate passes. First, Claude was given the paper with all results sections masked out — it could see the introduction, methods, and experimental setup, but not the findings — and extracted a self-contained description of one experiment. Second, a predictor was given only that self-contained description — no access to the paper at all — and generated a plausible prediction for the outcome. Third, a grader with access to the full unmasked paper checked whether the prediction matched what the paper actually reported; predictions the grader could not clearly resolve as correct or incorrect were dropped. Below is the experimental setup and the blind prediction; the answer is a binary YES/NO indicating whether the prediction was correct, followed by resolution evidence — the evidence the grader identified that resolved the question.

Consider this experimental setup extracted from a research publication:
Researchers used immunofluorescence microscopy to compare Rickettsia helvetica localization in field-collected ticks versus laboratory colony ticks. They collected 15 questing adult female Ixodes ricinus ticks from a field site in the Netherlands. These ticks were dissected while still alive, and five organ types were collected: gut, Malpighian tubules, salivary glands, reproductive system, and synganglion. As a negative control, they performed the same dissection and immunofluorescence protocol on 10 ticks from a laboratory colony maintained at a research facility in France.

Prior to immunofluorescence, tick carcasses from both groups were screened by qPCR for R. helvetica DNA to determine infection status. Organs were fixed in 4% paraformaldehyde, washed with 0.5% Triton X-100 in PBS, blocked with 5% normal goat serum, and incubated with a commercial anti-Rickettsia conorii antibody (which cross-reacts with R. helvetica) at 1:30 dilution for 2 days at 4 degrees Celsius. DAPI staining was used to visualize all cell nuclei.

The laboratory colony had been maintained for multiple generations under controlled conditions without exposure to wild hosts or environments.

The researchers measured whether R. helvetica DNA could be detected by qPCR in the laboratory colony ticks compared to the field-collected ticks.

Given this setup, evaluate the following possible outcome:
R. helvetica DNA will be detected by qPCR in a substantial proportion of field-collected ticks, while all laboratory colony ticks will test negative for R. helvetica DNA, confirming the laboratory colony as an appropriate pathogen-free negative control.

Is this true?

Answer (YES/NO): YES